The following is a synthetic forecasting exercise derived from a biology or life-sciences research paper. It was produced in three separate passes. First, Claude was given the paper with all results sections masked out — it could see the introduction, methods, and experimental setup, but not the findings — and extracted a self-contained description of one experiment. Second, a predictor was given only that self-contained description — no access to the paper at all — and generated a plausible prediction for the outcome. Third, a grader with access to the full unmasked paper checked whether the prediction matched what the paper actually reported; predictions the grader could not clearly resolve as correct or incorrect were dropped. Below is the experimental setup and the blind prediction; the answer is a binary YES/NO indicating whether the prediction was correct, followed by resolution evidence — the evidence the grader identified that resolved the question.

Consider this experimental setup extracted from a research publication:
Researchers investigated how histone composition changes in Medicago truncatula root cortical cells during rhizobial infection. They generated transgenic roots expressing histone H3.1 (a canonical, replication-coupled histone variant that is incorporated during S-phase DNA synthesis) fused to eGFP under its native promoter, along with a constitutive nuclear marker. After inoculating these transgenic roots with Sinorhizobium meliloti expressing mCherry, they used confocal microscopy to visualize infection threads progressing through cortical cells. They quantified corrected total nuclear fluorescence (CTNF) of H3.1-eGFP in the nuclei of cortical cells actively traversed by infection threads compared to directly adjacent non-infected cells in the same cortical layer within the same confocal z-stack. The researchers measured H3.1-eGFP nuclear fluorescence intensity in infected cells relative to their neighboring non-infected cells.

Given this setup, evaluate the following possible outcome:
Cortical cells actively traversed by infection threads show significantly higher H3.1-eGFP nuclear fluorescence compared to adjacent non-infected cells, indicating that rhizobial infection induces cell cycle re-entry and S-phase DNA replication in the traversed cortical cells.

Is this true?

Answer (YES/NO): NO